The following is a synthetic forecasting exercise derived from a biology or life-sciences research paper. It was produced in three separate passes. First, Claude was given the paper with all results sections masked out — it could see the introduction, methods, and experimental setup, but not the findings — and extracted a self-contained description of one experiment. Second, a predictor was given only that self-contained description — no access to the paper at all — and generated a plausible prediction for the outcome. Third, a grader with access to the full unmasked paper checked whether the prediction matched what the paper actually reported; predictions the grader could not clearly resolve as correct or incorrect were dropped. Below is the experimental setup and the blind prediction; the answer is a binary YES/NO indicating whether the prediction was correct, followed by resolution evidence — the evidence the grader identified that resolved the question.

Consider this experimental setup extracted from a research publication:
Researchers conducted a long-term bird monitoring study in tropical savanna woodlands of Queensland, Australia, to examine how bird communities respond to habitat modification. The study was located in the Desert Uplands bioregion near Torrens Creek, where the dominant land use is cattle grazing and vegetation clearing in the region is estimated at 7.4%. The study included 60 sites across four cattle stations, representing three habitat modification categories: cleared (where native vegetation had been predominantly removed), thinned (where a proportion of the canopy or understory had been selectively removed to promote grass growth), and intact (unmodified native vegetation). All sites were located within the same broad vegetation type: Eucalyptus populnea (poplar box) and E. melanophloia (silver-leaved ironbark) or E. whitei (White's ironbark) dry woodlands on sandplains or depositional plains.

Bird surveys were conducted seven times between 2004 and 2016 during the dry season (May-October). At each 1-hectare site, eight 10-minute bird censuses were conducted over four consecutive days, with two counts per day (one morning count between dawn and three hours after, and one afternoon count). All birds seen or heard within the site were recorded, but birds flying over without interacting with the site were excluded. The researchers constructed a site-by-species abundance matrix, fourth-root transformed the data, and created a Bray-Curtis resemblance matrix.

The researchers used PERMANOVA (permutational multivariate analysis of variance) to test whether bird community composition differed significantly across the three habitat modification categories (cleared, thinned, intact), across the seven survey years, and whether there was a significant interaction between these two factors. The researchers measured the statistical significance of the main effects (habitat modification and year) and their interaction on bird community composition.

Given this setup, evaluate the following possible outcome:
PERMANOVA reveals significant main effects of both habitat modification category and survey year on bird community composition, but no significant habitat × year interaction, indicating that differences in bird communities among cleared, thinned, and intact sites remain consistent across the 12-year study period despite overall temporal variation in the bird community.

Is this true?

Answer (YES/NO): NO